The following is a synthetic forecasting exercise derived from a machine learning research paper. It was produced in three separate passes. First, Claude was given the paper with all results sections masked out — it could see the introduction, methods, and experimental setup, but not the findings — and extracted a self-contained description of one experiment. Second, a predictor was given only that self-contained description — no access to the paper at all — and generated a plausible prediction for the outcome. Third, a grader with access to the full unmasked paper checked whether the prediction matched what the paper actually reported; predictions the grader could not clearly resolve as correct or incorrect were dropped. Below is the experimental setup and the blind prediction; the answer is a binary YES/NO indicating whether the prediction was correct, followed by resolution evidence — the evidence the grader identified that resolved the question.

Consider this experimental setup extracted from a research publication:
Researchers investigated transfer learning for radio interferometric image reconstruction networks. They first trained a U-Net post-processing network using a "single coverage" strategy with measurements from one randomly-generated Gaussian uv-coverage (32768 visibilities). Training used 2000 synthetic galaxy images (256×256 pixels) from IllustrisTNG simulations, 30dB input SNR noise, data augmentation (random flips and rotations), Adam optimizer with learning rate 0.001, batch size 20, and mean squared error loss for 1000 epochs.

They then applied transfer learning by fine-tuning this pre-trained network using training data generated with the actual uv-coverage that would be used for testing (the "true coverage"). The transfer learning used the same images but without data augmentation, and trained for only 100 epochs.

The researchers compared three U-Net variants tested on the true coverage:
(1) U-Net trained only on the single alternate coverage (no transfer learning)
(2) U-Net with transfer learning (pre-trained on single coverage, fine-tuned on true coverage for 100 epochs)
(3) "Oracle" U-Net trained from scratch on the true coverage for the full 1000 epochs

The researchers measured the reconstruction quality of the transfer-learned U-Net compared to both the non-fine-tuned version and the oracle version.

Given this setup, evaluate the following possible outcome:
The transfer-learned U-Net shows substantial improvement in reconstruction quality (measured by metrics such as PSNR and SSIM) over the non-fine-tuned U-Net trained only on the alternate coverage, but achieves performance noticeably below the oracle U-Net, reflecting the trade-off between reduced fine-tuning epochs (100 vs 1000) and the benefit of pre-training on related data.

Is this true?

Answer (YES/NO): YES